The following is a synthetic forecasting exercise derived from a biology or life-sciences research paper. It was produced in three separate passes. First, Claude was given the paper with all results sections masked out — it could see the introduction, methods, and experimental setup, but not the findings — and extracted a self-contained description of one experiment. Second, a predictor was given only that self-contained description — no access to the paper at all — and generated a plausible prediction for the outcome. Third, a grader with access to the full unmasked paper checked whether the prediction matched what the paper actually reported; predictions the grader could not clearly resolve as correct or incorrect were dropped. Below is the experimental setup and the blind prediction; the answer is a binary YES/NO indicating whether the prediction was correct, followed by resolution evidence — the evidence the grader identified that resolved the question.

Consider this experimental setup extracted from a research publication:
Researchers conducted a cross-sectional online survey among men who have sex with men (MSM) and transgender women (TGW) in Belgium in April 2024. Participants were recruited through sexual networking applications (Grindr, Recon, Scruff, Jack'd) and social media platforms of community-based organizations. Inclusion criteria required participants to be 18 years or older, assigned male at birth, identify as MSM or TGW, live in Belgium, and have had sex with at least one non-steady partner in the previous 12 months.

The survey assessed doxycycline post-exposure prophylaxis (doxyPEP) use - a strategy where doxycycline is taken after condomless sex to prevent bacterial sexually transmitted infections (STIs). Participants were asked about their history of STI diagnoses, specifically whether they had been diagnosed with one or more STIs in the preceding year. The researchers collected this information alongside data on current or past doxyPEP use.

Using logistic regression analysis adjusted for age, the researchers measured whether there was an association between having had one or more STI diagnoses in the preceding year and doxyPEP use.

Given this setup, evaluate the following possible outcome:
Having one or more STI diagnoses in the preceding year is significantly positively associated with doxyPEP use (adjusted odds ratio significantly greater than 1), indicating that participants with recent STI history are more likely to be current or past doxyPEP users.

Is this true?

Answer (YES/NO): YES